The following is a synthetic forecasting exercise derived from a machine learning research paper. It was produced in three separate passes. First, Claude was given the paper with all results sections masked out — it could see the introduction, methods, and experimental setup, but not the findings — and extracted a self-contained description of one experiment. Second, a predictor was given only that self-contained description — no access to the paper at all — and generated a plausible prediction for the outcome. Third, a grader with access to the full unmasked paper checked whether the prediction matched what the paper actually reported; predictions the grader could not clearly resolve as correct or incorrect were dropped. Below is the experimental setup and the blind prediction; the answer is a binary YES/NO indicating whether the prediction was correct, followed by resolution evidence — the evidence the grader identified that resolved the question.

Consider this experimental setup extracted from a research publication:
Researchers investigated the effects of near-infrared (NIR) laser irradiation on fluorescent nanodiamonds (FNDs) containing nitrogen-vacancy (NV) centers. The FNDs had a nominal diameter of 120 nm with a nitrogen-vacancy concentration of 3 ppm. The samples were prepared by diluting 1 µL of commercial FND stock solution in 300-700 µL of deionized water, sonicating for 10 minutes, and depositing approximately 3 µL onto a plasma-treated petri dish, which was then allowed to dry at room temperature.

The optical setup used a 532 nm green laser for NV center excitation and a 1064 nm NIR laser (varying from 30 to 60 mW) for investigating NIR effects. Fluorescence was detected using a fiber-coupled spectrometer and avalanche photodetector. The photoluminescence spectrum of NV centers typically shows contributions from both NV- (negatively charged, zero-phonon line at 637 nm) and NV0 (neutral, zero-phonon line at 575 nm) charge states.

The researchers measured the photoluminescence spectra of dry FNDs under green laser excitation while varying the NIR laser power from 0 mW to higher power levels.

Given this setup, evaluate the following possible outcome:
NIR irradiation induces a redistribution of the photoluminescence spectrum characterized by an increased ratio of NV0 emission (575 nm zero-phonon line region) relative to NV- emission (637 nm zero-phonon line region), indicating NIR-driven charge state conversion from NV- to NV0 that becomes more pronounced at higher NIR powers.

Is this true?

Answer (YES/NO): YES